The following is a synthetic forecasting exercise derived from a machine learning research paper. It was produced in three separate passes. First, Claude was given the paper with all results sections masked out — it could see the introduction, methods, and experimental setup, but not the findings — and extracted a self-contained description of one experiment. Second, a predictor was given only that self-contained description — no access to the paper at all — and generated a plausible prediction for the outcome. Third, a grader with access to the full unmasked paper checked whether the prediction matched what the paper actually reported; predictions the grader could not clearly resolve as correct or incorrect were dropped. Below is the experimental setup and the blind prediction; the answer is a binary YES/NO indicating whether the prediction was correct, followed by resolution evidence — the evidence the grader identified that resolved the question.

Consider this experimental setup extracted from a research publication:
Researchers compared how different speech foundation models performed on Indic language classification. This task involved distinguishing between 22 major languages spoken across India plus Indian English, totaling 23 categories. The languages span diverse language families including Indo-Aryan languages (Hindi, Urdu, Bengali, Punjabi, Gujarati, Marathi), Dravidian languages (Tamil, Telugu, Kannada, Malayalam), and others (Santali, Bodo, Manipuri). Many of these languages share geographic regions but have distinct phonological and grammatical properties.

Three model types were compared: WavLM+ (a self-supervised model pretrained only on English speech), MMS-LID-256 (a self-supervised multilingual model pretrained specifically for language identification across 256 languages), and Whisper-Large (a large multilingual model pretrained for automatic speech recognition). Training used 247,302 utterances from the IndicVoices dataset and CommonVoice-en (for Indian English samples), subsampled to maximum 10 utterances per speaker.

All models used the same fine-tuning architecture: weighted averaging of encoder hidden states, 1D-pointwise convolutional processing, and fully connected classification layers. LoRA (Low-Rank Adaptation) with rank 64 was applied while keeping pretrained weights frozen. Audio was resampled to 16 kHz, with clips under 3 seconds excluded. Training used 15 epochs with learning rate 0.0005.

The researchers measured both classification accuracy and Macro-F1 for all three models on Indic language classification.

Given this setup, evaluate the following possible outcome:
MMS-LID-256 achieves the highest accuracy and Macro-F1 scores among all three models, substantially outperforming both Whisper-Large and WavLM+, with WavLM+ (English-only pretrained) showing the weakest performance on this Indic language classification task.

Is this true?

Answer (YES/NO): YES